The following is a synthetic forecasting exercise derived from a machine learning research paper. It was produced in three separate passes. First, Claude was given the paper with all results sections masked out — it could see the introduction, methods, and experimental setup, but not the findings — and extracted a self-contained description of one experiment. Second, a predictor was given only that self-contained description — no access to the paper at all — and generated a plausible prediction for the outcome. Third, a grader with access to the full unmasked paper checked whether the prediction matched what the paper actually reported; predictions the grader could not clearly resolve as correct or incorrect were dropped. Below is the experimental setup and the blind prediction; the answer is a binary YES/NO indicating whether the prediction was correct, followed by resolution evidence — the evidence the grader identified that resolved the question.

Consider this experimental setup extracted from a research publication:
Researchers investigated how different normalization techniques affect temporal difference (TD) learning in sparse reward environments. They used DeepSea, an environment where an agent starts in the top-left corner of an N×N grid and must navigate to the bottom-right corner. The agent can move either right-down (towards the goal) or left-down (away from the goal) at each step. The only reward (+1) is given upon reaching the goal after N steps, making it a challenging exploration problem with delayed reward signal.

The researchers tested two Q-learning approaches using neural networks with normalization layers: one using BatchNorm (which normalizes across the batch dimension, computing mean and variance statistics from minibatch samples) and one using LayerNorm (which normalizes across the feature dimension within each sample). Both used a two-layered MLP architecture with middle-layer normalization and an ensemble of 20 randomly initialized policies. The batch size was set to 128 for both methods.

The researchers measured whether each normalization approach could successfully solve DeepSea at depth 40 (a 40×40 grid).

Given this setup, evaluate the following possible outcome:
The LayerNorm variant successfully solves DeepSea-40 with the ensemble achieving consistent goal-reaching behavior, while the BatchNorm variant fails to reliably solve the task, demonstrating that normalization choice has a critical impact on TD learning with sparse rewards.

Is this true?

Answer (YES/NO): YES